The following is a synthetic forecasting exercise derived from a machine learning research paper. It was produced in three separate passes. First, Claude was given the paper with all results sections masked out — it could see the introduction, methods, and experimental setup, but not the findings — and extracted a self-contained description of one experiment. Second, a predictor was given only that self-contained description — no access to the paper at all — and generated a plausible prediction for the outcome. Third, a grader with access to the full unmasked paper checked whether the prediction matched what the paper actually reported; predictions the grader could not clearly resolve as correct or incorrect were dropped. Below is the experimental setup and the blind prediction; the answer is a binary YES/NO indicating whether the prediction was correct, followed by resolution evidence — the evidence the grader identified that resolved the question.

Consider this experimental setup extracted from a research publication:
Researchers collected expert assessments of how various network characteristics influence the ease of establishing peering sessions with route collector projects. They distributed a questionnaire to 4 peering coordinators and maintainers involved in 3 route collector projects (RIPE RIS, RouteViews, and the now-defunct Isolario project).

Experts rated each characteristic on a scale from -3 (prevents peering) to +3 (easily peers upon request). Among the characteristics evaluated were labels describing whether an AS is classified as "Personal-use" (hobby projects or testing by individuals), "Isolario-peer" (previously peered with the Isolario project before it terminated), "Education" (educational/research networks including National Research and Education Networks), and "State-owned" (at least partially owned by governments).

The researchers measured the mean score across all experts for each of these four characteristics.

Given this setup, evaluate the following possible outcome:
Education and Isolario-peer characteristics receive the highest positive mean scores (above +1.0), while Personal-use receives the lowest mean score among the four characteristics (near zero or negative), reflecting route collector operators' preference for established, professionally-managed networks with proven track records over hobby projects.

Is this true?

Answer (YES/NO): NO